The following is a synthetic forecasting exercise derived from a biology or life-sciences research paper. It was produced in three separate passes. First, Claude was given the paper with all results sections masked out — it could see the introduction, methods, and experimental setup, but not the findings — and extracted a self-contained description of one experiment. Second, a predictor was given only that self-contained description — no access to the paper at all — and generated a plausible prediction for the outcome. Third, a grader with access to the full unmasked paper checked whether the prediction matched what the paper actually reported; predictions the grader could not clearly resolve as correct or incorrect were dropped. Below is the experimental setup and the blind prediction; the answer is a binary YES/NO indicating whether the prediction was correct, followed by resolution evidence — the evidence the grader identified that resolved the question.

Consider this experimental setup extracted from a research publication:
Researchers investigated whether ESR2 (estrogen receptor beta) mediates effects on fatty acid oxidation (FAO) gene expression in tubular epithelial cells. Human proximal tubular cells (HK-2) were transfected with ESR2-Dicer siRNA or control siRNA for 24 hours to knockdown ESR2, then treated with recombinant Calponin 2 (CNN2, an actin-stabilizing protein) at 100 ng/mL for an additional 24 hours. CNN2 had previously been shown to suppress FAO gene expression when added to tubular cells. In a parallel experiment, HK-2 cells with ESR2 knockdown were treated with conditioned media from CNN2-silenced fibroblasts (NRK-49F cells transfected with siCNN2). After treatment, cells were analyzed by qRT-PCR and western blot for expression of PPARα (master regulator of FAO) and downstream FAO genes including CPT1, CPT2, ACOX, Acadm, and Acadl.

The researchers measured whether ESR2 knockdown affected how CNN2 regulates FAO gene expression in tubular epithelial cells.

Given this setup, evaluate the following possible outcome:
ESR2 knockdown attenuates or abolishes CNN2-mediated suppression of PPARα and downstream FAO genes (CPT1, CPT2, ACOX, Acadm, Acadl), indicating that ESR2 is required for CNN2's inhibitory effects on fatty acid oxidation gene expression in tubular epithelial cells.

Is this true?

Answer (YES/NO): NO